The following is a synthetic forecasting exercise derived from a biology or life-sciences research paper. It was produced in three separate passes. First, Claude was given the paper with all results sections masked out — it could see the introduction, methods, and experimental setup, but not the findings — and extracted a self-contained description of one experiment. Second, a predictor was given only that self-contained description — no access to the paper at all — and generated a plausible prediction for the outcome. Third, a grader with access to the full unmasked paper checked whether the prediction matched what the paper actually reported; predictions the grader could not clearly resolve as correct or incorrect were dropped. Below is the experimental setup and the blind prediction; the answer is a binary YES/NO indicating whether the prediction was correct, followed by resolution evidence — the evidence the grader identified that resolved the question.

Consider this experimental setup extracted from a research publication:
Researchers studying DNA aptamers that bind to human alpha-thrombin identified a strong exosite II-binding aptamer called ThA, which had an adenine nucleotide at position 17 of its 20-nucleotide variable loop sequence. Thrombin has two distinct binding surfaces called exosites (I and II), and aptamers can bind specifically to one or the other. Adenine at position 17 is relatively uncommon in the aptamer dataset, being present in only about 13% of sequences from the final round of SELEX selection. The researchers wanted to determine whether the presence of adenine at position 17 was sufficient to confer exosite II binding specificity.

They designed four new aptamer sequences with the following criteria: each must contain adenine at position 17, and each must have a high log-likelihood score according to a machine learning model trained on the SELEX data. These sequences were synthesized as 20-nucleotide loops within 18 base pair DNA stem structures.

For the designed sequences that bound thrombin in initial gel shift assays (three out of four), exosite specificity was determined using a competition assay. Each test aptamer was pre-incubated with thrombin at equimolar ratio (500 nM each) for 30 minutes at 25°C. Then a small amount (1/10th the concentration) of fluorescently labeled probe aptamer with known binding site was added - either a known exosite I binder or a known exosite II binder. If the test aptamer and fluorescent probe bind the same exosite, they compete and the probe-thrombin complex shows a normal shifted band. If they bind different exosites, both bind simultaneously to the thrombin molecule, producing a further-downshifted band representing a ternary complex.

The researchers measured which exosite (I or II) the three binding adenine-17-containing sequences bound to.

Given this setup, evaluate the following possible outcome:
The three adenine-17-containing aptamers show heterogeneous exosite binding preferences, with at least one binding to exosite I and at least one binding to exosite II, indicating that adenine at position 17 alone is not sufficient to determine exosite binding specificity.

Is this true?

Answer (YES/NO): NO